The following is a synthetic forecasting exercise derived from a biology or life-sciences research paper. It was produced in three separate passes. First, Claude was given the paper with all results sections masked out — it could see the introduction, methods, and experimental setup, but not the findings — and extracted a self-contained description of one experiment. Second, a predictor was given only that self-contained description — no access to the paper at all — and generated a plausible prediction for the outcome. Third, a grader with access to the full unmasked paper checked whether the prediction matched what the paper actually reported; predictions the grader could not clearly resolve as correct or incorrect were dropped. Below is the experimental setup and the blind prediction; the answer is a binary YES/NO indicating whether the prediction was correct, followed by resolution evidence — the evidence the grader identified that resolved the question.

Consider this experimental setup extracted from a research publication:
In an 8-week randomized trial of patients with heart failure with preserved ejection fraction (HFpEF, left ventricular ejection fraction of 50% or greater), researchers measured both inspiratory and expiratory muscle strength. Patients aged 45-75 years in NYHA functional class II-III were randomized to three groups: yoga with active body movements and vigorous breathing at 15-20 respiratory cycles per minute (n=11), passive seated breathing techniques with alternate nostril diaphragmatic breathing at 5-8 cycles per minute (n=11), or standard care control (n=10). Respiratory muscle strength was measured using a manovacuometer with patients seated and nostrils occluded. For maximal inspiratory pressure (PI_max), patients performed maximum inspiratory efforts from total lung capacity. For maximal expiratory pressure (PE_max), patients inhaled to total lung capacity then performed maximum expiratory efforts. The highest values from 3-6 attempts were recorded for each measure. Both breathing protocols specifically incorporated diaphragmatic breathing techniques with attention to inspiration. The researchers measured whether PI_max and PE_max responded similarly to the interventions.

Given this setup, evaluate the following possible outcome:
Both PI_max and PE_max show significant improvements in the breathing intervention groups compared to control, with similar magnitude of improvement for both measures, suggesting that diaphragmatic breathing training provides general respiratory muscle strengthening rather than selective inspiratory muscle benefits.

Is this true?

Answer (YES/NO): NO